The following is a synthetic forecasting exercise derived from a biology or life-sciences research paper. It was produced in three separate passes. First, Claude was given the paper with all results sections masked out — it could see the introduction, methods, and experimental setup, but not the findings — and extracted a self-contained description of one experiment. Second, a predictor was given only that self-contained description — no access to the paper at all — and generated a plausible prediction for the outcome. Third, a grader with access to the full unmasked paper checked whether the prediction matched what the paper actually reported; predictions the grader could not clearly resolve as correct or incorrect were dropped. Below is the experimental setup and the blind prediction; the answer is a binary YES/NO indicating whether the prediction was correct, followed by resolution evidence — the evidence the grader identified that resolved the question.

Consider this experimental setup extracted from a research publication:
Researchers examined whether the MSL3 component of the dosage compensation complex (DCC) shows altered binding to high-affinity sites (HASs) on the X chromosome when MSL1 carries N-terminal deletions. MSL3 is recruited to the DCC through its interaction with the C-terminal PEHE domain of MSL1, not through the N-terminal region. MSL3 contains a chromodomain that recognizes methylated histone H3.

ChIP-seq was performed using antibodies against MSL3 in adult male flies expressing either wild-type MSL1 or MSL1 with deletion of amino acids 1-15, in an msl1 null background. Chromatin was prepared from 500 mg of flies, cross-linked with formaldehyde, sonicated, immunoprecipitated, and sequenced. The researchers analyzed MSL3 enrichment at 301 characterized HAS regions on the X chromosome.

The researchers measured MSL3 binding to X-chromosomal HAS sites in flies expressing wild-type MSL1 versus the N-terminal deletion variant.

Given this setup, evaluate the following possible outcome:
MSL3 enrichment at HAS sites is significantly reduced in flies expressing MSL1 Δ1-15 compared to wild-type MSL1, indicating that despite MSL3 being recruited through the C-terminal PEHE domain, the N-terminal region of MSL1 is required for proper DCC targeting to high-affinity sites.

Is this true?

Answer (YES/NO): YES